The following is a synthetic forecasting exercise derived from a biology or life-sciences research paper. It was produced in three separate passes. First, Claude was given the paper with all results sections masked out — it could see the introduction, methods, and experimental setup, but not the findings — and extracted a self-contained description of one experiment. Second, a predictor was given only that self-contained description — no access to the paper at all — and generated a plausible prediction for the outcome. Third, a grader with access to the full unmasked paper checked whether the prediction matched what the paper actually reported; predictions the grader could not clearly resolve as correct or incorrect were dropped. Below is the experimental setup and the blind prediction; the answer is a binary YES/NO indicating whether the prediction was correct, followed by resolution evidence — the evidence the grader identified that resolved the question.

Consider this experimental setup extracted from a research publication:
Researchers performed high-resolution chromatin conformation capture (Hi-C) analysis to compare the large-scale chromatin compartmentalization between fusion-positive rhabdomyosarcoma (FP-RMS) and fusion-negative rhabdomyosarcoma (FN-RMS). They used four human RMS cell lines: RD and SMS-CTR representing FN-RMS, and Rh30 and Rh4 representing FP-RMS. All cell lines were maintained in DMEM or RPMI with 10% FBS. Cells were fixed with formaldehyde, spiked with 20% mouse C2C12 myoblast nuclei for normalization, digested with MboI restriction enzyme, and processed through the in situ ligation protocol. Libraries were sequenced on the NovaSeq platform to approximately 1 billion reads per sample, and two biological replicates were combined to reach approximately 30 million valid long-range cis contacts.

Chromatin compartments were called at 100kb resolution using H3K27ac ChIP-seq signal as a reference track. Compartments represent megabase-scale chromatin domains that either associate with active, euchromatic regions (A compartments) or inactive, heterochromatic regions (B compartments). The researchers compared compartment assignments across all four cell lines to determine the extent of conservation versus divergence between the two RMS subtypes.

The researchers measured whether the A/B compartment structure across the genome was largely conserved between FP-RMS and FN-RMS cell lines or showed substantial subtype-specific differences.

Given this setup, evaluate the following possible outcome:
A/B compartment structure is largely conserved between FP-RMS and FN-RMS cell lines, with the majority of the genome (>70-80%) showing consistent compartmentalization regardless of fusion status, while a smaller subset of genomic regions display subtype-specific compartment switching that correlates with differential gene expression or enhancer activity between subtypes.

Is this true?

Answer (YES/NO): NO